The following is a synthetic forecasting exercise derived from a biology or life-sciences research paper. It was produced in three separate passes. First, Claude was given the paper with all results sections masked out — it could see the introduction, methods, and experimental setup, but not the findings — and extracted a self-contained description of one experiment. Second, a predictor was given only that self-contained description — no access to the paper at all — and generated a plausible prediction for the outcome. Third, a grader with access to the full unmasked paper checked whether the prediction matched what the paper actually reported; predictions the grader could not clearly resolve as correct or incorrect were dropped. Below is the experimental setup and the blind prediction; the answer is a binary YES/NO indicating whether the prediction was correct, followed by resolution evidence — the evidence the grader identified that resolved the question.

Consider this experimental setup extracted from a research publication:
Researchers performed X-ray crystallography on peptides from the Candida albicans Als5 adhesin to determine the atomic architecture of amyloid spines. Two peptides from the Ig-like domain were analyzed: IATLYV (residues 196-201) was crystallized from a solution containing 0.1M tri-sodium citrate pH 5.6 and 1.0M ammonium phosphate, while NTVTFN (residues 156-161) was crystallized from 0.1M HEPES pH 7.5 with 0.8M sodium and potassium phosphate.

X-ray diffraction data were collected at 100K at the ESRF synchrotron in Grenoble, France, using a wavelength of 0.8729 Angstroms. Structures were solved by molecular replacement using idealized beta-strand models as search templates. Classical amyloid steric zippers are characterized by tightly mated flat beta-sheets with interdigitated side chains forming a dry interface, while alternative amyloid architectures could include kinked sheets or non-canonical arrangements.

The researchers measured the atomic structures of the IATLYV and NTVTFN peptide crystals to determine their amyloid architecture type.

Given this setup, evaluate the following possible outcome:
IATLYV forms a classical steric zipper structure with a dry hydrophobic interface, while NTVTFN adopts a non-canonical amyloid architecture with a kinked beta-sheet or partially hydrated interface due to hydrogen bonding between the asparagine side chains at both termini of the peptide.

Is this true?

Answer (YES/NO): NO